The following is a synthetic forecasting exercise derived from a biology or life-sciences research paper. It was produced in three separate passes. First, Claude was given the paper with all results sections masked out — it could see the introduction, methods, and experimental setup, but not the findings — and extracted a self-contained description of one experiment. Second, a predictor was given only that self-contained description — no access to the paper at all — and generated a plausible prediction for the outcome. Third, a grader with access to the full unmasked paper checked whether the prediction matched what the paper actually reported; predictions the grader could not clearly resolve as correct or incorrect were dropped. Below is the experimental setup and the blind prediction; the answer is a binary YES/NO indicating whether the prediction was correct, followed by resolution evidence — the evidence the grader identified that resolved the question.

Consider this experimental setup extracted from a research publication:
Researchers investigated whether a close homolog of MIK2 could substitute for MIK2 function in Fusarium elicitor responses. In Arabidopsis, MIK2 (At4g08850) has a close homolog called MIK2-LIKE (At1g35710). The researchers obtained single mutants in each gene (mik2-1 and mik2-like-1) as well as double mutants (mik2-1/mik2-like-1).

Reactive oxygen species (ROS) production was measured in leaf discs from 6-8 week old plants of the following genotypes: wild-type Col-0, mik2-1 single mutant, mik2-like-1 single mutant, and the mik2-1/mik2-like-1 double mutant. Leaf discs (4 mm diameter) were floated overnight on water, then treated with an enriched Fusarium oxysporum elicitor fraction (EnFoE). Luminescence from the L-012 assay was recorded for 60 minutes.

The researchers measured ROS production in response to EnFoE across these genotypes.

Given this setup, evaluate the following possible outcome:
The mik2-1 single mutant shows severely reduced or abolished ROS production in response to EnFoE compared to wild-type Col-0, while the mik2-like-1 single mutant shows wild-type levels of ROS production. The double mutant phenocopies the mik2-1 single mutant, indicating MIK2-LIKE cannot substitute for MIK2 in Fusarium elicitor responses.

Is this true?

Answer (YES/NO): YES